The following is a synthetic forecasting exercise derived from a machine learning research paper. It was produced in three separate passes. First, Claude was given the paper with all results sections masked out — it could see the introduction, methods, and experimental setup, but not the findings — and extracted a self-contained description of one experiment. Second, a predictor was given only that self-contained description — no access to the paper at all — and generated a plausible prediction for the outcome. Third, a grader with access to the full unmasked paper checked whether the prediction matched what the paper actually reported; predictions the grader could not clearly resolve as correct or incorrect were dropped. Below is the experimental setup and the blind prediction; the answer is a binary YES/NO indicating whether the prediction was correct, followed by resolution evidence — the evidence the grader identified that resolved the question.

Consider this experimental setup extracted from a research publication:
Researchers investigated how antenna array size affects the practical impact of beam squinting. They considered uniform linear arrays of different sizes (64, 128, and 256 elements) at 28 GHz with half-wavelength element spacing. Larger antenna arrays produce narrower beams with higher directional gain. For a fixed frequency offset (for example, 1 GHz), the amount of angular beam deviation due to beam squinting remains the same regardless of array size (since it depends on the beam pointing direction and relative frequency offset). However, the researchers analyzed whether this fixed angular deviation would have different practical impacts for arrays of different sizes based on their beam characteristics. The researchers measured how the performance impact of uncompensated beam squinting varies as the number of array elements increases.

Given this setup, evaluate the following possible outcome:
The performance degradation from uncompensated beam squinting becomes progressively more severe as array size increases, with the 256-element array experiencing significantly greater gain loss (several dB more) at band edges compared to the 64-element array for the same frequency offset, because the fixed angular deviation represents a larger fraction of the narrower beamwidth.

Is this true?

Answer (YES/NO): YES